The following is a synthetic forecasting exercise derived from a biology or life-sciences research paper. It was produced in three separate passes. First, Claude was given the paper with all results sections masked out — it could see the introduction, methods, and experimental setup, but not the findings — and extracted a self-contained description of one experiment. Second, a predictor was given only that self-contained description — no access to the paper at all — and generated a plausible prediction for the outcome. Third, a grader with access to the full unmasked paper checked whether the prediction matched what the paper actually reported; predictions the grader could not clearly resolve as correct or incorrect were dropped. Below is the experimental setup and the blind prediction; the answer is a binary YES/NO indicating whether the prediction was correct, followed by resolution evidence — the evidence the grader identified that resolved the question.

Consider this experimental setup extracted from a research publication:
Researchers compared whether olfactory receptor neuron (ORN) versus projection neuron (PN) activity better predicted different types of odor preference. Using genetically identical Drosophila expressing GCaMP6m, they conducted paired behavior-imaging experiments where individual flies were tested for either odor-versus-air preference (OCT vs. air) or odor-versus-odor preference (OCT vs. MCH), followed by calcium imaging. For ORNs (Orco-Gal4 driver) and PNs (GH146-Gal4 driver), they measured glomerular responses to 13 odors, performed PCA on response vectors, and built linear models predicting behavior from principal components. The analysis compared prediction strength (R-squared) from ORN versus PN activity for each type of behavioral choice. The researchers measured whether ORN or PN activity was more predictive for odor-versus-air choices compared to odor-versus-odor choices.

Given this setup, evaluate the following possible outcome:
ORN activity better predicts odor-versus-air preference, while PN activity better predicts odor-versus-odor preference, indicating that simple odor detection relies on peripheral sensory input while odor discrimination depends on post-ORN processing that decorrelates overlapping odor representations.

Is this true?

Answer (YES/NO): YES